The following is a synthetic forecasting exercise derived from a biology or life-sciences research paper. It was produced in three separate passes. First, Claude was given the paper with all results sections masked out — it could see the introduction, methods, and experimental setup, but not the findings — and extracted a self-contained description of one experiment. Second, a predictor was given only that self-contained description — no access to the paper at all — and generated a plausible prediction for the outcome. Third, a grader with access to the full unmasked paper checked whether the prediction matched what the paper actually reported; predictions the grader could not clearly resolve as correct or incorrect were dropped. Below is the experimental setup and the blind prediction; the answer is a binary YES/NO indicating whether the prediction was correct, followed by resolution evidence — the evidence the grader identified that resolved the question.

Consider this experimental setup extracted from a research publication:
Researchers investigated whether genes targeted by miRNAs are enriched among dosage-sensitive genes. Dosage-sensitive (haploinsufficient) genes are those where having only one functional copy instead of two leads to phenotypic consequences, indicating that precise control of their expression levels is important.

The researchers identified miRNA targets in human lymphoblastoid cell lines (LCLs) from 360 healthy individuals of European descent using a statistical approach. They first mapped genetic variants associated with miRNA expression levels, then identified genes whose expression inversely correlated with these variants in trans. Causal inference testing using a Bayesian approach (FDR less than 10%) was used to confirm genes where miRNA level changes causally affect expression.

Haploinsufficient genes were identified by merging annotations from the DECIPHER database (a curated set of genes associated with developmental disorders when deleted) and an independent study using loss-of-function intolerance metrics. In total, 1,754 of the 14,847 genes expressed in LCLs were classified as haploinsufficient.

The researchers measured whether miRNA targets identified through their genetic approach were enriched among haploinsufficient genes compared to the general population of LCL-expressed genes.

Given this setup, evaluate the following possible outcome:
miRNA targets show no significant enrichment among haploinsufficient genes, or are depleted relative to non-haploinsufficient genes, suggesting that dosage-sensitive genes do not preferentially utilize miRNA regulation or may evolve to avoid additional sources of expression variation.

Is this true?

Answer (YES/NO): NO